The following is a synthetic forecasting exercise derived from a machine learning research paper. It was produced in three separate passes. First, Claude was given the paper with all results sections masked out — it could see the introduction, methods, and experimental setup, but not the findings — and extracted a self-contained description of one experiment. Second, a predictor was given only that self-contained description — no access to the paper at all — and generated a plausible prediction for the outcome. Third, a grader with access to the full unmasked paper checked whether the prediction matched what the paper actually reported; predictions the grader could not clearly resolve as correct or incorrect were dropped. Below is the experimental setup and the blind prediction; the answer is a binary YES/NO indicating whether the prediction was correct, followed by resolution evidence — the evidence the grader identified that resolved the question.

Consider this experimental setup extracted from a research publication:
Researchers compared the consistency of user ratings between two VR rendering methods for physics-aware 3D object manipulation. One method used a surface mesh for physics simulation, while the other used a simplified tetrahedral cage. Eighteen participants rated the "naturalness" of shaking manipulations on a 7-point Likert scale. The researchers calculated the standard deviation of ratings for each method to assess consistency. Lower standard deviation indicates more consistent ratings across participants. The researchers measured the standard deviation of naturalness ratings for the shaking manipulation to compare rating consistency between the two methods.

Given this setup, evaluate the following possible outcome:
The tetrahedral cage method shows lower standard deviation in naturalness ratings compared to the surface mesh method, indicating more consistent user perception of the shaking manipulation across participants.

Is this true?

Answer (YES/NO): YES